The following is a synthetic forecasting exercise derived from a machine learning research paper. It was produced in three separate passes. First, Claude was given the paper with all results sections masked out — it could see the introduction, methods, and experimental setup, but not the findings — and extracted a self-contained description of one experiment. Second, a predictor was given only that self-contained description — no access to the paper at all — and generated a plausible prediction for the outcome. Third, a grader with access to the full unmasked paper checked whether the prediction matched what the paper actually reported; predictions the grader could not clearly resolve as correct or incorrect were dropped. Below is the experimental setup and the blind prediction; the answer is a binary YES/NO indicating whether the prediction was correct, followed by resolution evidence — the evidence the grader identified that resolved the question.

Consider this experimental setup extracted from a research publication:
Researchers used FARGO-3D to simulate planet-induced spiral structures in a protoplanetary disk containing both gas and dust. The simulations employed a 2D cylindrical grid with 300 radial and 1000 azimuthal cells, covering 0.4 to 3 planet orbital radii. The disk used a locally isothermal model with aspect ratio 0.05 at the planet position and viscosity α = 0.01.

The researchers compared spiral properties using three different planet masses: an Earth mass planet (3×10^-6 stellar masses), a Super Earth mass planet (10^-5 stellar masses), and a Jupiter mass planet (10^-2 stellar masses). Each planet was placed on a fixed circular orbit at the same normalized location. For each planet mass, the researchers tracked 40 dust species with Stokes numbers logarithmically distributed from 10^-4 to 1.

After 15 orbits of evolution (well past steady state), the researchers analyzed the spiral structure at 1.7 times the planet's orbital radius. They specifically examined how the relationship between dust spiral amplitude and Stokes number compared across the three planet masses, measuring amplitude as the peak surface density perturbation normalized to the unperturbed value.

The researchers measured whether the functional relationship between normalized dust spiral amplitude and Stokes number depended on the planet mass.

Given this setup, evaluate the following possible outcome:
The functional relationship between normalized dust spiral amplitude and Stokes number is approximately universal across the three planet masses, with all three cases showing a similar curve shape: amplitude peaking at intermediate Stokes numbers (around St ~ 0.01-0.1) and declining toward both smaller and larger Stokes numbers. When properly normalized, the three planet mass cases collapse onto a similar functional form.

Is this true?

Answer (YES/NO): NO